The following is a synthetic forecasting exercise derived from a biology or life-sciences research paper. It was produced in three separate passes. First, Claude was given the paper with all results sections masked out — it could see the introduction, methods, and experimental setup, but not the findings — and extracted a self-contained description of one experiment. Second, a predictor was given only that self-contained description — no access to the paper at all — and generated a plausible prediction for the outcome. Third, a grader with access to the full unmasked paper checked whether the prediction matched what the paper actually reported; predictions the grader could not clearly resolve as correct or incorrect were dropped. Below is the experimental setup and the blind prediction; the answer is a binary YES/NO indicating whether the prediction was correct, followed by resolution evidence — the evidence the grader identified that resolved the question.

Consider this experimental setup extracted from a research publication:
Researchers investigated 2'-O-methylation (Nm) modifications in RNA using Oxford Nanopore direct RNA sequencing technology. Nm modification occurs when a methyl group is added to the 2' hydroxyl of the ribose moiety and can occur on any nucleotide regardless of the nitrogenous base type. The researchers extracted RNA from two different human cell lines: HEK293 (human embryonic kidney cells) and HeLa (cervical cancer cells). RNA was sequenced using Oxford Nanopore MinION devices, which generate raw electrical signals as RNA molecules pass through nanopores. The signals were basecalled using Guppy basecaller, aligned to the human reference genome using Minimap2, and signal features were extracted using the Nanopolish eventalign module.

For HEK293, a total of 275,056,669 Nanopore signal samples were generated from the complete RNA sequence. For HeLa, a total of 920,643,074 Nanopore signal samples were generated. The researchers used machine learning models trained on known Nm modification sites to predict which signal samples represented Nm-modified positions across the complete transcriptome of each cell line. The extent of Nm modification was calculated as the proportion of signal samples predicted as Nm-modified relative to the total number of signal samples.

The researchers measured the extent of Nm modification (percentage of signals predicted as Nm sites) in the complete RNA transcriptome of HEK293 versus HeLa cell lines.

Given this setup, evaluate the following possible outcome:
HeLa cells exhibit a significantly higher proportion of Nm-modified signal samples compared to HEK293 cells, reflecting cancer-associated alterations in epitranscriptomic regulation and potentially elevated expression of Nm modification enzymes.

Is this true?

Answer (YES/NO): NO